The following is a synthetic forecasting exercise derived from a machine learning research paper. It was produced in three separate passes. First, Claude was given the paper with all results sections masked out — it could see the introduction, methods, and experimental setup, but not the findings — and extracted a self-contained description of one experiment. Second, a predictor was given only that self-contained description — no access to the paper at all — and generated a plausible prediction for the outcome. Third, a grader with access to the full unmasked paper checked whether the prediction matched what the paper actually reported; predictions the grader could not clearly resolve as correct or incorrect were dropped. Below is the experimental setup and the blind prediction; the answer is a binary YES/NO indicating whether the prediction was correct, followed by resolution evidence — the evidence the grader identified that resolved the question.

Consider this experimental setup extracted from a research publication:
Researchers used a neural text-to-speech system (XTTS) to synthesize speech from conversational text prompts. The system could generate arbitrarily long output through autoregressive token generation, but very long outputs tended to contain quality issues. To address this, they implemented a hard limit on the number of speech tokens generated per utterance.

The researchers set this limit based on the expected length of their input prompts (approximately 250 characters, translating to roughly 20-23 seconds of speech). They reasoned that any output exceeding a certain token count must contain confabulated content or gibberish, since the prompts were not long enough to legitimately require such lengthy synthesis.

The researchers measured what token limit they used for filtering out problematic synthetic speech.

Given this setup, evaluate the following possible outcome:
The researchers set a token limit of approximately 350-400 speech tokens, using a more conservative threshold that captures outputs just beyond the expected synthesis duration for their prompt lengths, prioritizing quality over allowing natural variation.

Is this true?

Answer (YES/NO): YES